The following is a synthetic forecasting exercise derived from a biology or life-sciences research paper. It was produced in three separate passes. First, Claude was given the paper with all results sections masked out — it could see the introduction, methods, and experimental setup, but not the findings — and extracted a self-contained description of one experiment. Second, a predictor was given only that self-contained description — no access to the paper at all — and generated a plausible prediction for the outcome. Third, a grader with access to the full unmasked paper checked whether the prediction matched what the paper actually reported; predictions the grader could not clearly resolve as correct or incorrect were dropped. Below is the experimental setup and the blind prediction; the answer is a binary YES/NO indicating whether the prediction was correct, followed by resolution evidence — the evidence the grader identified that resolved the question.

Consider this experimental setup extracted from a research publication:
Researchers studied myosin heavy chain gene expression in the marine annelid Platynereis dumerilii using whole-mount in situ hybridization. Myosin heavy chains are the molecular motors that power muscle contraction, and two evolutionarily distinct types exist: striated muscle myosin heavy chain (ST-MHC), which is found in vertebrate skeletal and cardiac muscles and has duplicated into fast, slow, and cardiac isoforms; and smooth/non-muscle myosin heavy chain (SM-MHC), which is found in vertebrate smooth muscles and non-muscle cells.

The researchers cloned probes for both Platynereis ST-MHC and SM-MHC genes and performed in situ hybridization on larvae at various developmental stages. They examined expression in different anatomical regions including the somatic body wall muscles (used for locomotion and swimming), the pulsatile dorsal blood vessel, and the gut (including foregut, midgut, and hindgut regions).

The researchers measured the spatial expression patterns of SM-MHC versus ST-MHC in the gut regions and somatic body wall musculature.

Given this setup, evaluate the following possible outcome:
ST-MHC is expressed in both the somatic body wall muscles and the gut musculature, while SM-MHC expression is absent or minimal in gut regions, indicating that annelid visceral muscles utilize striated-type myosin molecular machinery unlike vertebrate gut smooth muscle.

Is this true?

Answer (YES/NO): NO